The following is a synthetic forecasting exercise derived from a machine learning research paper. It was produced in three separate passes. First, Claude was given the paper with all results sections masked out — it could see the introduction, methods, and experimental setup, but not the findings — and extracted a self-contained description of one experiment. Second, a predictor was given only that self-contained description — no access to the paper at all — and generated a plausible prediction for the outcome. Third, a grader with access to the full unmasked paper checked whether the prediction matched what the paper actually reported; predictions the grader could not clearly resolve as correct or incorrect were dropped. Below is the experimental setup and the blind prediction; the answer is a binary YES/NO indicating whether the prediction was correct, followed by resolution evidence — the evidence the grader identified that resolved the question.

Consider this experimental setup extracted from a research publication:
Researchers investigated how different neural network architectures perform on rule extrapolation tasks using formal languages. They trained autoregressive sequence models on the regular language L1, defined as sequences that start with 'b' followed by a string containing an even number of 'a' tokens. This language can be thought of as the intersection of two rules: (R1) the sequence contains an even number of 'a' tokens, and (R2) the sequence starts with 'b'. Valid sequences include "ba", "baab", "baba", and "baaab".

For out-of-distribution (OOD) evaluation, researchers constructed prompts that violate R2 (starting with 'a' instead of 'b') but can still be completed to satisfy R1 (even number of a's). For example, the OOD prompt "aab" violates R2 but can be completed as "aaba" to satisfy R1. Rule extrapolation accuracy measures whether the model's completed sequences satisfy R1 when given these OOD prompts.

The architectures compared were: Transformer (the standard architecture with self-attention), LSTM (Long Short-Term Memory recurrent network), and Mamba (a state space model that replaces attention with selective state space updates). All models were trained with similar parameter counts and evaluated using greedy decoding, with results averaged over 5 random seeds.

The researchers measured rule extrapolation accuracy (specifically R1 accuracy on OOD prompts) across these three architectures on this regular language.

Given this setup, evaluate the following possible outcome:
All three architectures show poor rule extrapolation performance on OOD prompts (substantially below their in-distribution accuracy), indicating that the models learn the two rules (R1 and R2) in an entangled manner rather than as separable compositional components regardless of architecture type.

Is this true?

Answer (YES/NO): NO